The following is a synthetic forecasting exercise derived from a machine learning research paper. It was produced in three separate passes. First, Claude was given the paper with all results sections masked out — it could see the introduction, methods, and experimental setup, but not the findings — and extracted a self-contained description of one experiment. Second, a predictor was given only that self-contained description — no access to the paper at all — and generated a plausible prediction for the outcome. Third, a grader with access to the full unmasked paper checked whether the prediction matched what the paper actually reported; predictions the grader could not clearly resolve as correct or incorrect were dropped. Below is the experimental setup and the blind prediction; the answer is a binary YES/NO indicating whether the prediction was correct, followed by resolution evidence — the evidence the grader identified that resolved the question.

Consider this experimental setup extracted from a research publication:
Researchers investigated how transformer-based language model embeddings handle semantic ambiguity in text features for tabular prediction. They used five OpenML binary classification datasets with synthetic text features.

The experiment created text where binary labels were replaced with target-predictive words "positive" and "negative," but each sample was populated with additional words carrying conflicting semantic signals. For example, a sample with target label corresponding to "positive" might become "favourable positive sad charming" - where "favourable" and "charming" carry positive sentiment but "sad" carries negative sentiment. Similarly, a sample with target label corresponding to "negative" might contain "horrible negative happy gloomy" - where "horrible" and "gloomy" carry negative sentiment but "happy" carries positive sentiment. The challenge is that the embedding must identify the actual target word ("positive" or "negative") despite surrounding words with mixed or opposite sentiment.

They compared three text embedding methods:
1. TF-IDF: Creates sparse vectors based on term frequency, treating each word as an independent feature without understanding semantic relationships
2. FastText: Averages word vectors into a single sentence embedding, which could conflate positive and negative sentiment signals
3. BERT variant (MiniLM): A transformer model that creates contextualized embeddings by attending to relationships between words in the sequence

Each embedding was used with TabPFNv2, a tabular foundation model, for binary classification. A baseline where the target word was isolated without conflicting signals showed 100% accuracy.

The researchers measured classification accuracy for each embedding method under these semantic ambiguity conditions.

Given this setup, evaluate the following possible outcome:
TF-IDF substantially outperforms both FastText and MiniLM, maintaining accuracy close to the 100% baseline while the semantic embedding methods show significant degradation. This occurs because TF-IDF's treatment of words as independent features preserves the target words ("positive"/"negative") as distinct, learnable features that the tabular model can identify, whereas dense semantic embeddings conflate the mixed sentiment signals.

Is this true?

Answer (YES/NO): YES